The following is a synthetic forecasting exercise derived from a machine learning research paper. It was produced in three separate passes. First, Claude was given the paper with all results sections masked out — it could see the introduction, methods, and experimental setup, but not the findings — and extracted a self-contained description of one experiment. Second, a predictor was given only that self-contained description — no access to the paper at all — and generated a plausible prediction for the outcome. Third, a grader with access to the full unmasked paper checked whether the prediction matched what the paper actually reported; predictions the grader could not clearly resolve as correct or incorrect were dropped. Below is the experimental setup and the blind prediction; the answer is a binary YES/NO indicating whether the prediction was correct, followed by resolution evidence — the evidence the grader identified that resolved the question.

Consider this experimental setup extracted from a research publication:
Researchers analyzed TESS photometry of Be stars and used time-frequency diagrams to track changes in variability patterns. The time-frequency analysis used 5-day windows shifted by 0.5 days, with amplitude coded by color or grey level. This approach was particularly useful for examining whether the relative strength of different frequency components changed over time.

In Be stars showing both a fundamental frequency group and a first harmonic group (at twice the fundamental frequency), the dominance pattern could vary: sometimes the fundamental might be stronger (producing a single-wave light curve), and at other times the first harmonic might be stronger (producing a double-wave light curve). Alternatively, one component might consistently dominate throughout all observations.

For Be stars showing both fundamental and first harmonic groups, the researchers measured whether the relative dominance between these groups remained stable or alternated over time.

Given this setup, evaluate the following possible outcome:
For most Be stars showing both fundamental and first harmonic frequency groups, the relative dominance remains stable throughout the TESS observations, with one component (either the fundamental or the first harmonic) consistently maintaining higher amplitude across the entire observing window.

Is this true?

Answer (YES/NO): NO